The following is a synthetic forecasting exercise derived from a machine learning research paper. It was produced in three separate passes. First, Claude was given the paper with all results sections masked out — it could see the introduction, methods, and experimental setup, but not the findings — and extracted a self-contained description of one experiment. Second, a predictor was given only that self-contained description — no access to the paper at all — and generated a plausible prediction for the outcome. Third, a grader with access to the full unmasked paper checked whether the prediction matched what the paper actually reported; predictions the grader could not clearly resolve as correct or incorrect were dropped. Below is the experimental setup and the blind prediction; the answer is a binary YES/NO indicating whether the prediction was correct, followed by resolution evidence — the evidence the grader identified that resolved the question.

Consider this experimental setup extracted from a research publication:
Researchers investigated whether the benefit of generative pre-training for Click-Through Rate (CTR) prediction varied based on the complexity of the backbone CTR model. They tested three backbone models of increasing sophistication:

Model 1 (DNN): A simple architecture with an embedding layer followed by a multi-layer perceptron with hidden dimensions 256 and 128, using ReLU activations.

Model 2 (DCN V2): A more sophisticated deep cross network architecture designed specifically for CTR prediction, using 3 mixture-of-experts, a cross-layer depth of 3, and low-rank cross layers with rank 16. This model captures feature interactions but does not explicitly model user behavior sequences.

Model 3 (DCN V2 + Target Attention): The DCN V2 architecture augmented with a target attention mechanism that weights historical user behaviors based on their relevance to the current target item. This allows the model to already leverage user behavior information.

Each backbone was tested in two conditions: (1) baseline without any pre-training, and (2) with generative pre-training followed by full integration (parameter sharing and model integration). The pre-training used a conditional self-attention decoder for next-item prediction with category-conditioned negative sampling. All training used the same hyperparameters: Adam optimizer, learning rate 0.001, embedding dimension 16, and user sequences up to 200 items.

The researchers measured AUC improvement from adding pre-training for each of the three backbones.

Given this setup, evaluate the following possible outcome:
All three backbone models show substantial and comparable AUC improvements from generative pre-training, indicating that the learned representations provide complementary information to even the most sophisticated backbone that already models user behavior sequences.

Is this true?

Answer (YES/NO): NO